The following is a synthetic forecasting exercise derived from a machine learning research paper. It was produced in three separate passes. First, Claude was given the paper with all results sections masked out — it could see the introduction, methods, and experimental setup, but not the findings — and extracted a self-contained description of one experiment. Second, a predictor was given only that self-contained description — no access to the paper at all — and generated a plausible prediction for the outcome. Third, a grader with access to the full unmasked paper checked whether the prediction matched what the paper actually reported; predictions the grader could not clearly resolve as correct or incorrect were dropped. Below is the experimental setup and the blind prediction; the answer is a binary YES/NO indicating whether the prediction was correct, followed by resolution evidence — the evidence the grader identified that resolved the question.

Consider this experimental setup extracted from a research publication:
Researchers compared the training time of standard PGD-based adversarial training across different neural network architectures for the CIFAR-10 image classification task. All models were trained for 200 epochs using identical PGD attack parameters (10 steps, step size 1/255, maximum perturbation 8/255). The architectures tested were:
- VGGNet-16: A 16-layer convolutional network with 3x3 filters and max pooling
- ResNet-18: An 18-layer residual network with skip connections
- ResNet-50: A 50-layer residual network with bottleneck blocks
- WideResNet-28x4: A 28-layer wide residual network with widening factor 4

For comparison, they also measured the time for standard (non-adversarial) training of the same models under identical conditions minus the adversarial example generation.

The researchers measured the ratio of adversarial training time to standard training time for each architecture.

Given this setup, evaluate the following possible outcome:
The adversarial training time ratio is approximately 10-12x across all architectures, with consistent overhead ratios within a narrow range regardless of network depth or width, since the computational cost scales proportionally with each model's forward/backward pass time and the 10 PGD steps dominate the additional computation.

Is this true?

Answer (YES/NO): NO